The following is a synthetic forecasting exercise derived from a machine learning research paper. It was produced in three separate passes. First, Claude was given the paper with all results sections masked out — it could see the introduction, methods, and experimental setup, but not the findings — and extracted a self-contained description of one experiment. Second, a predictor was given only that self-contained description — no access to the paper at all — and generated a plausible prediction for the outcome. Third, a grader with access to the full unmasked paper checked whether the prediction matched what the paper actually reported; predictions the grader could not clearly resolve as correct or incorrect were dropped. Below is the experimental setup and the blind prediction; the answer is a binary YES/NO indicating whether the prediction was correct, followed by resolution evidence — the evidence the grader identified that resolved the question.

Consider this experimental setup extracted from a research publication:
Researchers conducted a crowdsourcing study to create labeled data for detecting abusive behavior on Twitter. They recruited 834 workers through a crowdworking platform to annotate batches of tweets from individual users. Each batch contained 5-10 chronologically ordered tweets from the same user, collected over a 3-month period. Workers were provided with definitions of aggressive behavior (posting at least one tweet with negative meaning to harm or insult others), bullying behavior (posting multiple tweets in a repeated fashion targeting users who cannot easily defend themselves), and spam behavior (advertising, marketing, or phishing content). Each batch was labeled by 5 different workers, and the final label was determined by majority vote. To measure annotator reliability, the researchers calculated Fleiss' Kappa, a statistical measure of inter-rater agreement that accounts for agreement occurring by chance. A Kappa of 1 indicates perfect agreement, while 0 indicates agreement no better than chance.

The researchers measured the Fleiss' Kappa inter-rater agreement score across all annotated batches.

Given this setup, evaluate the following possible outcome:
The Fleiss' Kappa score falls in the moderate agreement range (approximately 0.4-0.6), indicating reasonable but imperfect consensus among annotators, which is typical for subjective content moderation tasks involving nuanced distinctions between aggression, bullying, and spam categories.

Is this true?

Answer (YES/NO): YES